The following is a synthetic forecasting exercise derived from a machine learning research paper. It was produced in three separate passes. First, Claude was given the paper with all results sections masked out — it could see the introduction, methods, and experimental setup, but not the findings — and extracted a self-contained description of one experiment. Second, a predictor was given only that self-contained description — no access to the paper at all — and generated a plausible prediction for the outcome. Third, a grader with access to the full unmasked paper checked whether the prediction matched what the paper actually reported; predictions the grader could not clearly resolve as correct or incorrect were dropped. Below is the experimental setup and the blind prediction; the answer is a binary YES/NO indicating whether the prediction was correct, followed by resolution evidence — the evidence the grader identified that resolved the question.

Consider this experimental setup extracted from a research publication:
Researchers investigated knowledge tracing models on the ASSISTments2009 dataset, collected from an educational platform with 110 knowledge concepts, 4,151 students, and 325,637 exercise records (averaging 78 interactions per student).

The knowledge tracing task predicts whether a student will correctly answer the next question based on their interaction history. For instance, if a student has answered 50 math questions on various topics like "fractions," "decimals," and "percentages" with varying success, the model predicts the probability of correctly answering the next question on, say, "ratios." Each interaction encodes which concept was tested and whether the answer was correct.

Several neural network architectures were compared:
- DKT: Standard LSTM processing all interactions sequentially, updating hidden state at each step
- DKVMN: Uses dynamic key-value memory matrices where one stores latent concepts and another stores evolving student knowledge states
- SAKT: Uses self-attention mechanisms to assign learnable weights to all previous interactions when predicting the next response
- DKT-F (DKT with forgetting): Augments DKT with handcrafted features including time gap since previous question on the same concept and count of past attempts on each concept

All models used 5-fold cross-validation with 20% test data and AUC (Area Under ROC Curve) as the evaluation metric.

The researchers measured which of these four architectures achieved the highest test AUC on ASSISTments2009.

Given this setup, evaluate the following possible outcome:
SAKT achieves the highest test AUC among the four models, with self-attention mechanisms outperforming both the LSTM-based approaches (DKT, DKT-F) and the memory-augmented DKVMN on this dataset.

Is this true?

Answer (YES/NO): NO